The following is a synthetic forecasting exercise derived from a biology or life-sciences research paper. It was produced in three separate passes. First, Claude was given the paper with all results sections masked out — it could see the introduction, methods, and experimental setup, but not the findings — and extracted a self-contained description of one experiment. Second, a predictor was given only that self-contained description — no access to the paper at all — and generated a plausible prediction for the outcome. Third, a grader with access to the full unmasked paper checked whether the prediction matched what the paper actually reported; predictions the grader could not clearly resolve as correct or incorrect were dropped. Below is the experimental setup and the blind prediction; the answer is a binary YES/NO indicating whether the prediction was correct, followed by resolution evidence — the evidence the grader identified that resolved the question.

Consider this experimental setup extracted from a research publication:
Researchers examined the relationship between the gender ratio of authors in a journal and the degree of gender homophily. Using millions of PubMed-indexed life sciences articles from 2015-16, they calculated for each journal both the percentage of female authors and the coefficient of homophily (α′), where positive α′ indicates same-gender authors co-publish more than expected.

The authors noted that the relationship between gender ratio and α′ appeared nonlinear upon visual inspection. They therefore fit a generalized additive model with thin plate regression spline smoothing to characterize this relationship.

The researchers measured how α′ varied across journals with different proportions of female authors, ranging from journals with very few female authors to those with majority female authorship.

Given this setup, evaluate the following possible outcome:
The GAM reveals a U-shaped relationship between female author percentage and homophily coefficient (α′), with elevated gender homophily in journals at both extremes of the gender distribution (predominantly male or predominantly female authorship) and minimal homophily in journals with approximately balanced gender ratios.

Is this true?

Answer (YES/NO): NO